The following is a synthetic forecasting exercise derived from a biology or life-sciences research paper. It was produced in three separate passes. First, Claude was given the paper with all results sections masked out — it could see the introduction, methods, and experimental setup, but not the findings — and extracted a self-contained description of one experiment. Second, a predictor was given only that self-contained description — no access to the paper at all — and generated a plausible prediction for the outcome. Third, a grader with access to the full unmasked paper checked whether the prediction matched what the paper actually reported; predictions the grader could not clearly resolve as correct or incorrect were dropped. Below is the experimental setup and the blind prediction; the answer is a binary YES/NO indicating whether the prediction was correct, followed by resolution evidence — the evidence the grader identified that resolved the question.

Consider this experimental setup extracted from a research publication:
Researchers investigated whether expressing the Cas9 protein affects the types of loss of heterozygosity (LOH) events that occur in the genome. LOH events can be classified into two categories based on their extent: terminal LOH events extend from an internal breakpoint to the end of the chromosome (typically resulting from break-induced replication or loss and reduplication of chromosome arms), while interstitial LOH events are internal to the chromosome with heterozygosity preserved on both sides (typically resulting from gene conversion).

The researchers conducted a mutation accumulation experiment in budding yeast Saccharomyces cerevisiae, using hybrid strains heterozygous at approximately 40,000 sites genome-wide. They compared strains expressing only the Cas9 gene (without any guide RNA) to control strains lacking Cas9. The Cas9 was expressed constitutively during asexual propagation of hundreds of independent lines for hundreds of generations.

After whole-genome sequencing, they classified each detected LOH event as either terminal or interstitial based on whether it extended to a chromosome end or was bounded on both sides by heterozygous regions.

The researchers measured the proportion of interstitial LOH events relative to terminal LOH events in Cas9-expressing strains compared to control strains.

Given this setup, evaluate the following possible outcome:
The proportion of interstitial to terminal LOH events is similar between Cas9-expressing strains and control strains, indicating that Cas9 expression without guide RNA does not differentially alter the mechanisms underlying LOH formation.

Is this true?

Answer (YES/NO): NO